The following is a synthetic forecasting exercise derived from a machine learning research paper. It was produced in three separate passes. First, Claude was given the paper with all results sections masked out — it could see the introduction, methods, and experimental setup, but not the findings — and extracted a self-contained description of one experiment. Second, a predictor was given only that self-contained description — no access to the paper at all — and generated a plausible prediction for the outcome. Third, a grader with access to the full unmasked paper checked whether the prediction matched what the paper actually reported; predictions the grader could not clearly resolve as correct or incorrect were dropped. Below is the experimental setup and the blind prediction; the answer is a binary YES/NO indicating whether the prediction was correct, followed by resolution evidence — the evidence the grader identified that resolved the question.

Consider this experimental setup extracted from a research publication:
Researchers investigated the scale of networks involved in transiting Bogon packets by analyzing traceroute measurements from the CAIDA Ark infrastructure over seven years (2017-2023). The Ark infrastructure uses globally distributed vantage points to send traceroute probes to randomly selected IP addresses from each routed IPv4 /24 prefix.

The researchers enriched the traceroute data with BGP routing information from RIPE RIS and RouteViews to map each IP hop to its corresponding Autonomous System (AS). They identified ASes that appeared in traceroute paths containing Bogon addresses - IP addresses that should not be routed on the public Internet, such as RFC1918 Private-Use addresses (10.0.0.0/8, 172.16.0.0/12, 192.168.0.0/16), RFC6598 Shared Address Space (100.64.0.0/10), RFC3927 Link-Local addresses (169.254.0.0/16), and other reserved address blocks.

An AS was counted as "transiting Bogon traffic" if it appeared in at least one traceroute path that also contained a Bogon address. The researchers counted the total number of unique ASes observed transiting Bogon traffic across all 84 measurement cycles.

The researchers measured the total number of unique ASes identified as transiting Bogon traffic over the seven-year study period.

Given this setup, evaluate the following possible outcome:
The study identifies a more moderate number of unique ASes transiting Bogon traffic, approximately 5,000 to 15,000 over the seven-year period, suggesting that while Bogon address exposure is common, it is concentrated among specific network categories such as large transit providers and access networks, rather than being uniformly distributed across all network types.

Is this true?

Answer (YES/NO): YES